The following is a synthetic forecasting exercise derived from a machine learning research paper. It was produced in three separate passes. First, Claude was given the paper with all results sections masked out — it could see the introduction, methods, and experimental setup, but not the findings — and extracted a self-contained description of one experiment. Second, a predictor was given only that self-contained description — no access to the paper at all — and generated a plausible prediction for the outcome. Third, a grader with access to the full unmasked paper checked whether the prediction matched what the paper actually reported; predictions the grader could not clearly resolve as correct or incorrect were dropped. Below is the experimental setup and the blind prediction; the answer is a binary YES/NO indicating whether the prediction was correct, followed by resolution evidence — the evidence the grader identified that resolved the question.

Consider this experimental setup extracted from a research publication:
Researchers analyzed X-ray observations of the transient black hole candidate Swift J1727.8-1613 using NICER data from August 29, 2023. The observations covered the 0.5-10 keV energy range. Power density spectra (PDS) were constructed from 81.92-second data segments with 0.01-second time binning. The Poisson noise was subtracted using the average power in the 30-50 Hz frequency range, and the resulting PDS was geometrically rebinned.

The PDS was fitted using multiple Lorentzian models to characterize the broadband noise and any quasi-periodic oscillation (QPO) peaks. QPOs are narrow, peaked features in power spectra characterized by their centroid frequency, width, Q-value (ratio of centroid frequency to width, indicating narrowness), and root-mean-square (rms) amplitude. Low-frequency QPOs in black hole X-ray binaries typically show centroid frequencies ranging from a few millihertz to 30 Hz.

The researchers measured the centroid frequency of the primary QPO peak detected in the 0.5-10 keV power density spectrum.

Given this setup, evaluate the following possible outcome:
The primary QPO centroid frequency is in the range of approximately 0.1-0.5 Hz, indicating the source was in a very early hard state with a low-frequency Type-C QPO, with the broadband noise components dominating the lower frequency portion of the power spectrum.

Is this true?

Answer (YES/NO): NO